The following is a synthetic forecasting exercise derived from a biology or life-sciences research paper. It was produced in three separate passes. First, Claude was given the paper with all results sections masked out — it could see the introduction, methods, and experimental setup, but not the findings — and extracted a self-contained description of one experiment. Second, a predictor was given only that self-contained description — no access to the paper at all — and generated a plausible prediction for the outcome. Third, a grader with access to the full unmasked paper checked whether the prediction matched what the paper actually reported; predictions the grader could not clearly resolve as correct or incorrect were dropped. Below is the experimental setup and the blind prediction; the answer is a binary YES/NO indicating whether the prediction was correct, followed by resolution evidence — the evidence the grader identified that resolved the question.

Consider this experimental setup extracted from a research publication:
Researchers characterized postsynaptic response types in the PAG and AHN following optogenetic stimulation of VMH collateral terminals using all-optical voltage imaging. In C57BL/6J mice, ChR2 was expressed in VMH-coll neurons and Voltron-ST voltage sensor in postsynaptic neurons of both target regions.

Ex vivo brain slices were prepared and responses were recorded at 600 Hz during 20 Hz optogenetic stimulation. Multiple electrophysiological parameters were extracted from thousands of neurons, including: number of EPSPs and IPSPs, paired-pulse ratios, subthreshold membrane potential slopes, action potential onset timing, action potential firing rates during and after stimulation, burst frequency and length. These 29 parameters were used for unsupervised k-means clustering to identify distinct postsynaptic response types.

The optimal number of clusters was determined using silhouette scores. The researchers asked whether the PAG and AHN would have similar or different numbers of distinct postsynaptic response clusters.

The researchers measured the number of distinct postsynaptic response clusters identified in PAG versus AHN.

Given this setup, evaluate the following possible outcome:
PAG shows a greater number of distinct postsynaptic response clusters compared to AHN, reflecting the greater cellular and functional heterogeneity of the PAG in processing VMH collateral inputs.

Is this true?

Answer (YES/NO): NO